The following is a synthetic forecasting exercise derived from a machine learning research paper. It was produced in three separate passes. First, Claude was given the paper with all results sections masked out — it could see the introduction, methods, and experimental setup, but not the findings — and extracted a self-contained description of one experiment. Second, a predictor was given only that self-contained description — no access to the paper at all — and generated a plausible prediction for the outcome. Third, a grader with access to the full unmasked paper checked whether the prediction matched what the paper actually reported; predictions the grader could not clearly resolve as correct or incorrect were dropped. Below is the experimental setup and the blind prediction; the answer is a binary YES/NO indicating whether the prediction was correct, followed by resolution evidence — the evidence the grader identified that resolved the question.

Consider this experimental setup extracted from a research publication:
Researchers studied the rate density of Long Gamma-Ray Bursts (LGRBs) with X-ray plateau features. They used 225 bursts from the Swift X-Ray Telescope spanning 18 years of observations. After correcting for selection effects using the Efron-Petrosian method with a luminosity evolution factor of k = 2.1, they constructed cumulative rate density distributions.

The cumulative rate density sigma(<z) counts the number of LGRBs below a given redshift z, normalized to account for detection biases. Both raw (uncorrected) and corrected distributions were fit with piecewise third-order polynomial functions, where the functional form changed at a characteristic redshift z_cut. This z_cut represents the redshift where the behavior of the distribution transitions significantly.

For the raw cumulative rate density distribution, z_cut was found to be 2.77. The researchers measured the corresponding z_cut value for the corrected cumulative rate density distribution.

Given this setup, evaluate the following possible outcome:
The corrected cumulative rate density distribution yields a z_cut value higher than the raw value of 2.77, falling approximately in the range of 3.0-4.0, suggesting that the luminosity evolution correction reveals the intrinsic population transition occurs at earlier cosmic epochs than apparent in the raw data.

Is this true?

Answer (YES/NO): NO